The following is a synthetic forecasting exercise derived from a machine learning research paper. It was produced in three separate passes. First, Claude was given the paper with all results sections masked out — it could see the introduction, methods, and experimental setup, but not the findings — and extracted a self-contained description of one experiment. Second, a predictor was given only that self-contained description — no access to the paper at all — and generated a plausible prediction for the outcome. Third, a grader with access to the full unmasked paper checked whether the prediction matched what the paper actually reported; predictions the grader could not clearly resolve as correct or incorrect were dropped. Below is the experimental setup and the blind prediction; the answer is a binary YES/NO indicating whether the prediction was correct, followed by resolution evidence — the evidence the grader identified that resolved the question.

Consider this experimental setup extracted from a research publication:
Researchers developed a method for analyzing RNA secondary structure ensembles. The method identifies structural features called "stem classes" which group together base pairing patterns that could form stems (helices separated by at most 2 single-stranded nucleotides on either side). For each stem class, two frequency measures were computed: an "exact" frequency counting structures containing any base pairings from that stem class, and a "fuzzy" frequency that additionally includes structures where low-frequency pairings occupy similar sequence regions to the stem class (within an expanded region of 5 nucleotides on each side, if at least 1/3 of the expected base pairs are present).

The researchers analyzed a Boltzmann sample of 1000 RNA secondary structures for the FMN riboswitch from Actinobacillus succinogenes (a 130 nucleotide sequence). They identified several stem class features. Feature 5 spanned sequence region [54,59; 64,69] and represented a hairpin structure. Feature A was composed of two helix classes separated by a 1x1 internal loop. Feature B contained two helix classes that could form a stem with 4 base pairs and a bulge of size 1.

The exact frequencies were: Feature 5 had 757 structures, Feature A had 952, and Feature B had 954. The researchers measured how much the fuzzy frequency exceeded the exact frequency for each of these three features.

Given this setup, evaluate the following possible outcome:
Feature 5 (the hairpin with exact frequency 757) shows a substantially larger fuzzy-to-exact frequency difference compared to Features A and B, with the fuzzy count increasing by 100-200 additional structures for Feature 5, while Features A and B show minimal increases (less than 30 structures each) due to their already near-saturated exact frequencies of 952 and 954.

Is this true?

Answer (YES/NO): NO